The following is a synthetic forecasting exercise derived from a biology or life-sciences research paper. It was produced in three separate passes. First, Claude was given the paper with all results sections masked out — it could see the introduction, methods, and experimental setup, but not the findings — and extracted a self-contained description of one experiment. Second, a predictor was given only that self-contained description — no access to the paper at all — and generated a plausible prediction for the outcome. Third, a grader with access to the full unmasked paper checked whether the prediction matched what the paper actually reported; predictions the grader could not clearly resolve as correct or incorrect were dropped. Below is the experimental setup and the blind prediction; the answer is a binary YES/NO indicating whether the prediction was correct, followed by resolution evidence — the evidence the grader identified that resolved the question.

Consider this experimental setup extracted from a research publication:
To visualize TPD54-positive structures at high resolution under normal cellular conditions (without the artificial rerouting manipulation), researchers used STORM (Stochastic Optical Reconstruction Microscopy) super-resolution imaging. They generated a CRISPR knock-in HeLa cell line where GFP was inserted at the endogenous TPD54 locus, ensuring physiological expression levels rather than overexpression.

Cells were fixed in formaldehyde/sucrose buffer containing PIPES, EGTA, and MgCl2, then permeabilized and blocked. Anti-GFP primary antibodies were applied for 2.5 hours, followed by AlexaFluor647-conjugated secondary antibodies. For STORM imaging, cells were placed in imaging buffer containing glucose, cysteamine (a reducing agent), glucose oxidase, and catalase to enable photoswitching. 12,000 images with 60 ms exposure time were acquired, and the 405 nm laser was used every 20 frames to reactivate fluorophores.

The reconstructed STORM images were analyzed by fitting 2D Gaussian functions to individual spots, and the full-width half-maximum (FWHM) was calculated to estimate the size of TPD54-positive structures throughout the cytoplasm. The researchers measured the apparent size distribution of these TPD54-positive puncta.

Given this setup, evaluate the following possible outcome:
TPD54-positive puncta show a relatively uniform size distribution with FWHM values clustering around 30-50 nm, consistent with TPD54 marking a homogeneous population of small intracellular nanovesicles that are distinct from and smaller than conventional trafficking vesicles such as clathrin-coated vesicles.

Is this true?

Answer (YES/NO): YES